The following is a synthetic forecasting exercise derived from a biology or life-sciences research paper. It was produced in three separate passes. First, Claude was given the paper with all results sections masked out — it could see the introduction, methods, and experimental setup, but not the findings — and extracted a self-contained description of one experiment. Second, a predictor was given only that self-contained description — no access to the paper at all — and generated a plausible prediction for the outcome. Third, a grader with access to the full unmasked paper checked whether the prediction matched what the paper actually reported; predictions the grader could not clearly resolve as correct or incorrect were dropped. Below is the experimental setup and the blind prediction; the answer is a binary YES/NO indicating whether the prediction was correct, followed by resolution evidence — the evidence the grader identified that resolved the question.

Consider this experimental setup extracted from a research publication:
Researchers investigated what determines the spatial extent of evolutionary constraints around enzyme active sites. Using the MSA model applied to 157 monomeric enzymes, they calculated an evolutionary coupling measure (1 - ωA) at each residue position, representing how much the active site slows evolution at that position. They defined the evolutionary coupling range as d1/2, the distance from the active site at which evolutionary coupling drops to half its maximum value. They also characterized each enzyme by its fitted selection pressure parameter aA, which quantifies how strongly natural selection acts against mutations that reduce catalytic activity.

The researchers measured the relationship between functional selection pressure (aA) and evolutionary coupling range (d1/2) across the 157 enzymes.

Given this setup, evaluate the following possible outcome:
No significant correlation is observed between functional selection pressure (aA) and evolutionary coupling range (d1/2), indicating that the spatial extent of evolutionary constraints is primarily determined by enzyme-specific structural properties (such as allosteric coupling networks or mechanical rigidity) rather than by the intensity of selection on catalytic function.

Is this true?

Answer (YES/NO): NO